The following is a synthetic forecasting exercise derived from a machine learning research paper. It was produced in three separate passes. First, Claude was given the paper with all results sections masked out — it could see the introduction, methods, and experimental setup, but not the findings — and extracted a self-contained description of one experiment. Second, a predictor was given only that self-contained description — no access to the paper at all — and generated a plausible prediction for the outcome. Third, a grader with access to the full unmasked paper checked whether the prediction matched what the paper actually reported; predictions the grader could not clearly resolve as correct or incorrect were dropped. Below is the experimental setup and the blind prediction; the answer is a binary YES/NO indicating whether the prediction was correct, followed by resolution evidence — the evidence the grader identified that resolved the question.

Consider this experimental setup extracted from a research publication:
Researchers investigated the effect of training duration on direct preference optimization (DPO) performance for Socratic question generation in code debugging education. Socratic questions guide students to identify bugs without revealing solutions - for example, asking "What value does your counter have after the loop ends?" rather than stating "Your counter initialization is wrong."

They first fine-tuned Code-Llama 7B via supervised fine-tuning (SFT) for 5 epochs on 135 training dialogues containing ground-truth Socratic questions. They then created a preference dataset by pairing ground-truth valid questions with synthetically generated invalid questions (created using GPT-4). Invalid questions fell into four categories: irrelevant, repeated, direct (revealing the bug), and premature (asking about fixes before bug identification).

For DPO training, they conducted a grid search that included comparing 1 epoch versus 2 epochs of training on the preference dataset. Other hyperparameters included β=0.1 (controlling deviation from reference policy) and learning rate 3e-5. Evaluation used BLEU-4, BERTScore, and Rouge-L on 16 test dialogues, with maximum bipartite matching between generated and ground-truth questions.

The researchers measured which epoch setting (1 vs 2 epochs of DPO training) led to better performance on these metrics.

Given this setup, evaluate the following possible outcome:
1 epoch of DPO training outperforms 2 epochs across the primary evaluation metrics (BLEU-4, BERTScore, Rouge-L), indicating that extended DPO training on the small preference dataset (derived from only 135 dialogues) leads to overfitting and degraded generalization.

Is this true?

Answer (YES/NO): YES